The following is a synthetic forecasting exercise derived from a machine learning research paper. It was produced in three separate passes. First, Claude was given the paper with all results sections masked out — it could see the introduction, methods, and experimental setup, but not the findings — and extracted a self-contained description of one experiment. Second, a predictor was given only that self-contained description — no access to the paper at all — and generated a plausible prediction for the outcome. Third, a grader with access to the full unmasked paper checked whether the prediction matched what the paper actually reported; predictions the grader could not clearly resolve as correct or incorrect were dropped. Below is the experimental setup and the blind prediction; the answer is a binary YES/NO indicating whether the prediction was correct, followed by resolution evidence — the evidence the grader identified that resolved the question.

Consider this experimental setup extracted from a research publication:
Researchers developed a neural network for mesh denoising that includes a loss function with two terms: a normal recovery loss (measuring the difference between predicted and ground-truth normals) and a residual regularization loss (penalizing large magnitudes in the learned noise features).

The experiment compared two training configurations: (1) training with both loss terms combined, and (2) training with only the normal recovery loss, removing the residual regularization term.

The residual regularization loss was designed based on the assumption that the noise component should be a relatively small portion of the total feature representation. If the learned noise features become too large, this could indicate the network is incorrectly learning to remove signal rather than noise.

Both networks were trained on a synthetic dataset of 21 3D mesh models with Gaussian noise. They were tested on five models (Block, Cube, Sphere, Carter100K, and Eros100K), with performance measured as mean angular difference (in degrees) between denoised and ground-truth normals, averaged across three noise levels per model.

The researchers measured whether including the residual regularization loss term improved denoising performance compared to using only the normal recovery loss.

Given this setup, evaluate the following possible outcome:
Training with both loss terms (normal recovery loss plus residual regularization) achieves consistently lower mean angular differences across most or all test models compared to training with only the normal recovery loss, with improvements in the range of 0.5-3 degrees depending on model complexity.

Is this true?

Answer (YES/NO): NO